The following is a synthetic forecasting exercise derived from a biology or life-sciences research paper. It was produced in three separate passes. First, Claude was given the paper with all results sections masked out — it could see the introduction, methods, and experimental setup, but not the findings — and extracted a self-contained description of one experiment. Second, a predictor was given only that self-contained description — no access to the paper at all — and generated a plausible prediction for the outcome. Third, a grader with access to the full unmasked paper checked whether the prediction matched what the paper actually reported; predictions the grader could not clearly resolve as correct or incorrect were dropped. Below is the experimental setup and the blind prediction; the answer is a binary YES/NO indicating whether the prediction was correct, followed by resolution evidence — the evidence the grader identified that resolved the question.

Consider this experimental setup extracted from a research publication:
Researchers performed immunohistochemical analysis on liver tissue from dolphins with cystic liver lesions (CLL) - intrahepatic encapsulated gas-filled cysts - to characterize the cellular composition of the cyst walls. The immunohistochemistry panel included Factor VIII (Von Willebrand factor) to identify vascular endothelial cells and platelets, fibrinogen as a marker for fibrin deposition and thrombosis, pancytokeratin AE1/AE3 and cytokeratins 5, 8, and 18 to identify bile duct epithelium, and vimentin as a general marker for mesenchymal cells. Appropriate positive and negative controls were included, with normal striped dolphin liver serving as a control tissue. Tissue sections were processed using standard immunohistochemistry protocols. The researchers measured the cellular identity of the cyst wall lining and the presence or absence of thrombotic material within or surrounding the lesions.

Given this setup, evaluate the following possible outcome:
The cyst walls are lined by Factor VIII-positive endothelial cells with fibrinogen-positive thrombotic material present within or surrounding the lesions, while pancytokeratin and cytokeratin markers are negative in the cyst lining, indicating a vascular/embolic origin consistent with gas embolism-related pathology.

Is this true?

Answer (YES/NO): NO